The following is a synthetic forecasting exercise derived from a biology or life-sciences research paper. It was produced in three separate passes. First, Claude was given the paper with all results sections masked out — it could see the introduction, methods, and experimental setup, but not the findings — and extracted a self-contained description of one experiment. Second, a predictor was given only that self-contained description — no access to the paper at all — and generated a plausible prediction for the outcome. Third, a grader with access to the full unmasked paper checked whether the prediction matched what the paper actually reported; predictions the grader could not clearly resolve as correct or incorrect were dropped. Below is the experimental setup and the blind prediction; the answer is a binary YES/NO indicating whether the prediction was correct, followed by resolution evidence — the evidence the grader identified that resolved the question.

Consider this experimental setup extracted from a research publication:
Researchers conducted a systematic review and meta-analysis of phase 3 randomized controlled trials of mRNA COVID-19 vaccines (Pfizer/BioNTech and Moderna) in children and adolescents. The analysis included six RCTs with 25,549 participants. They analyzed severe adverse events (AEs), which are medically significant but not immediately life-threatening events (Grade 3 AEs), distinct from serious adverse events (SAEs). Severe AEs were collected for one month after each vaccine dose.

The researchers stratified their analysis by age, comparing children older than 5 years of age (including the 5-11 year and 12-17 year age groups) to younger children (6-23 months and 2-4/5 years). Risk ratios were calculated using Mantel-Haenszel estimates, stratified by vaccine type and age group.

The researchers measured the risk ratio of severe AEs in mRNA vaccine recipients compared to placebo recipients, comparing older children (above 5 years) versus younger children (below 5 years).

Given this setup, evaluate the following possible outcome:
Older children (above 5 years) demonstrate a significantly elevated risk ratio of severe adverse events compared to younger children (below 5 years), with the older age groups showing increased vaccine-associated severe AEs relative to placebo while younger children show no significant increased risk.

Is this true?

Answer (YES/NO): YES